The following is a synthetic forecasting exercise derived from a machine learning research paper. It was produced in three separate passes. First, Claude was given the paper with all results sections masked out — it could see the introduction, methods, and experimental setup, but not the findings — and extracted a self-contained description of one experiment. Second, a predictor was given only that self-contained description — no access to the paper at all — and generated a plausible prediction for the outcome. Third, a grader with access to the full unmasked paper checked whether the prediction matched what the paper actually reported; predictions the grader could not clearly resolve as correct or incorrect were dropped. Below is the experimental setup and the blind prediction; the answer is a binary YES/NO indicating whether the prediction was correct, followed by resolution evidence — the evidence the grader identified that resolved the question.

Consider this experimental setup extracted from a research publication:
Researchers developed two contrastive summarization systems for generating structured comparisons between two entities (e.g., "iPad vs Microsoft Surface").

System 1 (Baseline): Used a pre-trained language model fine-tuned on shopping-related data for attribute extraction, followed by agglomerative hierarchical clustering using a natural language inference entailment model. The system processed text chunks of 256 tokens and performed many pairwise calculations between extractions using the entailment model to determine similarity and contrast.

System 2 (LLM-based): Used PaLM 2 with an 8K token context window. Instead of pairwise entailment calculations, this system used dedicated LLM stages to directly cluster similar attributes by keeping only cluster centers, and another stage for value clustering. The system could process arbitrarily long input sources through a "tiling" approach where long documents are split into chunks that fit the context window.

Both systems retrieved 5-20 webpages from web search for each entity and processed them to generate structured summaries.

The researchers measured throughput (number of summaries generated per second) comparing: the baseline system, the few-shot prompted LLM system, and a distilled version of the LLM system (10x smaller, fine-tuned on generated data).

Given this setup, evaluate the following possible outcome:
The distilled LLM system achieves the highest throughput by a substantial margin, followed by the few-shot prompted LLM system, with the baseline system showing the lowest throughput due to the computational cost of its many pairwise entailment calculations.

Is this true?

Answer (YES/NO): NO